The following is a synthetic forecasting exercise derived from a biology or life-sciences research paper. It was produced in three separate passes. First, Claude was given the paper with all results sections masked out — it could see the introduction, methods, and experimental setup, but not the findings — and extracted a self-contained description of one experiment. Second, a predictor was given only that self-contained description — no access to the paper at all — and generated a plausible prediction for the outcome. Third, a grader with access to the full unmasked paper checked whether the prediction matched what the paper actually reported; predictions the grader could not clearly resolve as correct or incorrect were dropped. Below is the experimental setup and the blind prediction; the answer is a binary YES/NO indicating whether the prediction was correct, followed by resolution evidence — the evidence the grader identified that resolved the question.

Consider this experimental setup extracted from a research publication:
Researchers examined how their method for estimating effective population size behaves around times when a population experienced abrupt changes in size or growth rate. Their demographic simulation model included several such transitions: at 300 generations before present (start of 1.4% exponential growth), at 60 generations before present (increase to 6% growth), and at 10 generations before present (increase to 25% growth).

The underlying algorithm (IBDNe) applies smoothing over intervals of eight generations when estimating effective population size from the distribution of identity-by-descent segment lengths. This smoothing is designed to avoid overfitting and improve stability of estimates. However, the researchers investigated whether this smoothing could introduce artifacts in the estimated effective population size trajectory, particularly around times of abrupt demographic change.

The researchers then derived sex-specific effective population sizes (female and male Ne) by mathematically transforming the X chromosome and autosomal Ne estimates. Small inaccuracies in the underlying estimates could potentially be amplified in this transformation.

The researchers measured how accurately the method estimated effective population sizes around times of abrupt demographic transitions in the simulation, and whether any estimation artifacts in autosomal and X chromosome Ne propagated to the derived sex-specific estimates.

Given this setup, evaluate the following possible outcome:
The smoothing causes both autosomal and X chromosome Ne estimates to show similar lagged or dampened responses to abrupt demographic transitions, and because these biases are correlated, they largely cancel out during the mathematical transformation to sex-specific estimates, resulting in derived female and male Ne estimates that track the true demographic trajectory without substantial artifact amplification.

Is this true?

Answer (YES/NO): NO